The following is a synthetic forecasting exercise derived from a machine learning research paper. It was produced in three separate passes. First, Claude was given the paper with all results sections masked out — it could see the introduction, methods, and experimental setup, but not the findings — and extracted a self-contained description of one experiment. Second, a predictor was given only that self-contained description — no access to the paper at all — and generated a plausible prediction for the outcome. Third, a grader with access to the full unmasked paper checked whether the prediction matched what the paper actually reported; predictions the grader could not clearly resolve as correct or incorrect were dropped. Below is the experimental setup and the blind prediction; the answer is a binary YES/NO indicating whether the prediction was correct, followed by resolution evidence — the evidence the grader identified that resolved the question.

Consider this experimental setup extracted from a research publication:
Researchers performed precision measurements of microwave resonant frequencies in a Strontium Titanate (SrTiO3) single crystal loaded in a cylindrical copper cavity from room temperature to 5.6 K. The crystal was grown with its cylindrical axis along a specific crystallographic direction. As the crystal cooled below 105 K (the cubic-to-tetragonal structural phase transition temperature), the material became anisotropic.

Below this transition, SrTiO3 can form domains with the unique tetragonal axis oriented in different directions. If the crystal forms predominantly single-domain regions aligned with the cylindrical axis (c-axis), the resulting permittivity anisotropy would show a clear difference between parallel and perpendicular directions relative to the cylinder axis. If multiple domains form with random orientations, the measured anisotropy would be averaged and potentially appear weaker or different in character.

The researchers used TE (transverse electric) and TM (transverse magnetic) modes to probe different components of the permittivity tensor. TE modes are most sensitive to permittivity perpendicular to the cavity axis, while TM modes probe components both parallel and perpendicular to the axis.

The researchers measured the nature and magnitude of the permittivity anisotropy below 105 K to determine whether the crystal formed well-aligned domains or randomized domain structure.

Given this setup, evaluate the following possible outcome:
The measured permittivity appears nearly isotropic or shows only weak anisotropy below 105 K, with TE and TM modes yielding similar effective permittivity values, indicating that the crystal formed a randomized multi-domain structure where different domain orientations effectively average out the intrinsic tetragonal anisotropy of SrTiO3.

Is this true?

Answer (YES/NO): NO